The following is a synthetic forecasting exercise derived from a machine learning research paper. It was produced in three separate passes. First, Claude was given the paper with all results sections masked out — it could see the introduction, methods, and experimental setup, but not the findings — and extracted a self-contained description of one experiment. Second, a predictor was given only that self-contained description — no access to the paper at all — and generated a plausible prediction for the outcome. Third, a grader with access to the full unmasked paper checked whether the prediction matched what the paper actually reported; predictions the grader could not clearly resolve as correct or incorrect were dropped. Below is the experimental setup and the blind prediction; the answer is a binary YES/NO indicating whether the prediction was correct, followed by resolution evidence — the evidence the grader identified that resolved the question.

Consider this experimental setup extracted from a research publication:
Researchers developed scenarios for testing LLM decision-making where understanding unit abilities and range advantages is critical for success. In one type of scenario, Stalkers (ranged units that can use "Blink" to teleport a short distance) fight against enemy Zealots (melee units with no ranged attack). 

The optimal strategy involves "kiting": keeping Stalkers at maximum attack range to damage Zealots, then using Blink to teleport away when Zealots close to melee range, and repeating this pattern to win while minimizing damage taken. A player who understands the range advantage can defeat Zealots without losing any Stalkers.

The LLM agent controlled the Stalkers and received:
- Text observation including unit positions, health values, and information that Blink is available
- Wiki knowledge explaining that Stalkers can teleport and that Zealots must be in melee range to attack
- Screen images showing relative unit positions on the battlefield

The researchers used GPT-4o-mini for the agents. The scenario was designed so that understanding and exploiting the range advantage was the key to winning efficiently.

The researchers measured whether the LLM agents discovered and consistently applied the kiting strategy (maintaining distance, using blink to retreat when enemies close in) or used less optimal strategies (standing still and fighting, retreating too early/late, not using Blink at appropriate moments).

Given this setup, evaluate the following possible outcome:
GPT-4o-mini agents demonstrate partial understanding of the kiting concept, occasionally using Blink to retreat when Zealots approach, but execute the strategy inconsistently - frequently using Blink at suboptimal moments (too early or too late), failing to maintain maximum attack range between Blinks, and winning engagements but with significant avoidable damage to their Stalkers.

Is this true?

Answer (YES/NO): NO